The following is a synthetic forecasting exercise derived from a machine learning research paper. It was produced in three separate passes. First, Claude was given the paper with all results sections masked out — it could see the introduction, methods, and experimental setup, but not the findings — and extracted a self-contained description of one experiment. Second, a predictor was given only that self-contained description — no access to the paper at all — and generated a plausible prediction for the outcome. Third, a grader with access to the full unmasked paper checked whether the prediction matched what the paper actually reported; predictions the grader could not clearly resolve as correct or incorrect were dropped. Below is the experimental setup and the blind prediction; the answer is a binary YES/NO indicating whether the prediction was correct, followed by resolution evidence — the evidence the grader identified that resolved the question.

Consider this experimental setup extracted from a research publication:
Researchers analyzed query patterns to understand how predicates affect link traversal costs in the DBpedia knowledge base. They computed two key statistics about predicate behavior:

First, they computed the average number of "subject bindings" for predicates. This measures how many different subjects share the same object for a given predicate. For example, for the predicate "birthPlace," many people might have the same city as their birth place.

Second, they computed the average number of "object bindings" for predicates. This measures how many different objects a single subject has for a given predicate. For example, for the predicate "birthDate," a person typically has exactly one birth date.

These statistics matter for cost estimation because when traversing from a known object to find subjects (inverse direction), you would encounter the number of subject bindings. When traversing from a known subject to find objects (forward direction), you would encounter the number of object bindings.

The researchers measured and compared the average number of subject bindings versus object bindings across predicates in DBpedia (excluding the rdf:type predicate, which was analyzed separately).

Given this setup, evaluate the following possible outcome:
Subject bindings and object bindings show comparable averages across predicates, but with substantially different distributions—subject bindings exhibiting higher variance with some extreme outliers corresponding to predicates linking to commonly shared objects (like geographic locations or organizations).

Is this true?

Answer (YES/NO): NO